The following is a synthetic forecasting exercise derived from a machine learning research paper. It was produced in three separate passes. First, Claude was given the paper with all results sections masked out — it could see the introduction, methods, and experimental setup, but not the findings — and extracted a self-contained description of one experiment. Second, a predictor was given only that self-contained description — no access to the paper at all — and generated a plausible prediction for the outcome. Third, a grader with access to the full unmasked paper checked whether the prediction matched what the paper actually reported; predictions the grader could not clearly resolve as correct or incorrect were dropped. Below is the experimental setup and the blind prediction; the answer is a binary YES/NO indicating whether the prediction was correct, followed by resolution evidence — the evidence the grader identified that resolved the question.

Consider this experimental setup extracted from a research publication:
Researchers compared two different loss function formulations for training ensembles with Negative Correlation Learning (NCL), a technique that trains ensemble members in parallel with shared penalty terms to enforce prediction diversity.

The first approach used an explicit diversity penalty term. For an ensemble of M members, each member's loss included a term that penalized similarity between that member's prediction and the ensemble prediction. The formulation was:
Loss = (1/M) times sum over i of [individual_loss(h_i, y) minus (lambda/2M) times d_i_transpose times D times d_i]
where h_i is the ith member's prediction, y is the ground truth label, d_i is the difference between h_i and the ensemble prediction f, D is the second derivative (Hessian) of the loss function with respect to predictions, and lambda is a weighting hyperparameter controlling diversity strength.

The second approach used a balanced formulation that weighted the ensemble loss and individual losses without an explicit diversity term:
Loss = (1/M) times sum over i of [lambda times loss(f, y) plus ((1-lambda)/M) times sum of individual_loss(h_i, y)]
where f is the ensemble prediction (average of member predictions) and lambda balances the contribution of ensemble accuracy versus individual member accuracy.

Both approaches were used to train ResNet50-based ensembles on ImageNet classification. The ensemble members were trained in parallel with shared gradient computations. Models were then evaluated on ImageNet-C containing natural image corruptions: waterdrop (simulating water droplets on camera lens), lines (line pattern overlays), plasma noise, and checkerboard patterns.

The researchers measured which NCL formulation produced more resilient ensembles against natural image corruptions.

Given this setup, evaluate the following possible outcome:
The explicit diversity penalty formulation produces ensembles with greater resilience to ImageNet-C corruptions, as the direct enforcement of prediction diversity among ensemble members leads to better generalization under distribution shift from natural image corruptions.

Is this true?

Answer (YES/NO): NO